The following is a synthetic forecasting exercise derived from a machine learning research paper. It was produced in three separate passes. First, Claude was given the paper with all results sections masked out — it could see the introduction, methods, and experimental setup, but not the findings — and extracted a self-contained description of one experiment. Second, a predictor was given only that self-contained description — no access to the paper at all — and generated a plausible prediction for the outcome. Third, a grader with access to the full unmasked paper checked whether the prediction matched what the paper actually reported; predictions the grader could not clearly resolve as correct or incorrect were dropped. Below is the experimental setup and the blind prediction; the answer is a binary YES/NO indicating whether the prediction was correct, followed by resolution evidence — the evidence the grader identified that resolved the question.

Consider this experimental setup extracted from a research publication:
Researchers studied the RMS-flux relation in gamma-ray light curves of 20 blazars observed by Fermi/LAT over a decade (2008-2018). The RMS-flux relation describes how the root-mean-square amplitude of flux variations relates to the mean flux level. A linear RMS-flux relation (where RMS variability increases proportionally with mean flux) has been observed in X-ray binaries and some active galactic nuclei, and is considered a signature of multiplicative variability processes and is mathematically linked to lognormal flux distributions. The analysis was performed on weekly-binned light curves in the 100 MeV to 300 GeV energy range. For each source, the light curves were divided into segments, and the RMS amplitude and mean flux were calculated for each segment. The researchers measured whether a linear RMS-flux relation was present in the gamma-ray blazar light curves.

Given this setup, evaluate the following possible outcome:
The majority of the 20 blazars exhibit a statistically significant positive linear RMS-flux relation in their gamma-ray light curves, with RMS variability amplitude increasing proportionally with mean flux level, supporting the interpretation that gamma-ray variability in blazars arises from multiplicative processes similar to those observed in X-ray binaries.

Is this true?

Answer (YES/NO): YES